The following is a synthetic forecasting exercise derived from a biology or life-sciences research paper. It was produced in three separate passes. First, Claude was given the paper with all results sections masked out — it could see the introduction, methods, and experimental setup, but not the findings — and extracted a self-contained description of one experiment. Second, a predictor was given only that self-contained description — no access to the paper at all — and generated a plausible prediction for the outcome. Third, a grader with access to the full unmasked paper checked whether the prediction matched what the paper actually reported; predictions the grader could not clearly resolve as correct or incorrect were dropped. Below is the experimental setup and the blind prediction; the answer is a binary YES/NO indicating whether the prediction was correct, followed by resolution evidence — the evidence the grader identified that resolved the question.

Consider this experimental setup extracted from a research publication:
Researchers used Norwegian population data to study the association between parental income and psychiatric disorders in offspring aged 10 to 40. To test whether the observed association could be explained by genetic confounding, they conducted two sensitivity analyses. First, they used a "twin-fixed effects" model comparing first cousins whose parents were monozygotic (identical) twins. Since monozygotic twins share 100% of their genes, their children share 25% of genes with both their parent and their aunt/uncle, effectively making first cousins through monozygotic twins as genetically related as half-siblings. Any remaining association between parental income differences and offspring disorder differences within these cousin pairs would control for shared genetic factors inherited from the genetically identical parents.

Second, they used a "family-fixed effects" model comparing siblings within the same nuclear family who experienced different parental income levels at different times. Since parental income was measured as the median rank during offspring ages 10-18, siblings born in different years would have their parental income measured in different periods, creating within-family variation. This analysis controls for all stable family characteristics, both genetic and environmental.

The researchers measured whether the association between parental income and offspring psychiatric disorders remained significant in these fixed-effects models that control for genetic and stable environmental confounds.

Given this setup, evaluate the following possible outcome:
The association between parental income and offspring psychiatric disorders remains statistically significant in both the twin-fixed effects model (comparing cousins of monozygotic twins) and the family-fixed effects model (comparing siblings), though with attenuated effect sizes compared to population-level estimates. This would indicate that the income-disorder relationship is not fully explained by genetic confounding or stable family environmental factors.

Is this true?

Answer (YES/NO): NO